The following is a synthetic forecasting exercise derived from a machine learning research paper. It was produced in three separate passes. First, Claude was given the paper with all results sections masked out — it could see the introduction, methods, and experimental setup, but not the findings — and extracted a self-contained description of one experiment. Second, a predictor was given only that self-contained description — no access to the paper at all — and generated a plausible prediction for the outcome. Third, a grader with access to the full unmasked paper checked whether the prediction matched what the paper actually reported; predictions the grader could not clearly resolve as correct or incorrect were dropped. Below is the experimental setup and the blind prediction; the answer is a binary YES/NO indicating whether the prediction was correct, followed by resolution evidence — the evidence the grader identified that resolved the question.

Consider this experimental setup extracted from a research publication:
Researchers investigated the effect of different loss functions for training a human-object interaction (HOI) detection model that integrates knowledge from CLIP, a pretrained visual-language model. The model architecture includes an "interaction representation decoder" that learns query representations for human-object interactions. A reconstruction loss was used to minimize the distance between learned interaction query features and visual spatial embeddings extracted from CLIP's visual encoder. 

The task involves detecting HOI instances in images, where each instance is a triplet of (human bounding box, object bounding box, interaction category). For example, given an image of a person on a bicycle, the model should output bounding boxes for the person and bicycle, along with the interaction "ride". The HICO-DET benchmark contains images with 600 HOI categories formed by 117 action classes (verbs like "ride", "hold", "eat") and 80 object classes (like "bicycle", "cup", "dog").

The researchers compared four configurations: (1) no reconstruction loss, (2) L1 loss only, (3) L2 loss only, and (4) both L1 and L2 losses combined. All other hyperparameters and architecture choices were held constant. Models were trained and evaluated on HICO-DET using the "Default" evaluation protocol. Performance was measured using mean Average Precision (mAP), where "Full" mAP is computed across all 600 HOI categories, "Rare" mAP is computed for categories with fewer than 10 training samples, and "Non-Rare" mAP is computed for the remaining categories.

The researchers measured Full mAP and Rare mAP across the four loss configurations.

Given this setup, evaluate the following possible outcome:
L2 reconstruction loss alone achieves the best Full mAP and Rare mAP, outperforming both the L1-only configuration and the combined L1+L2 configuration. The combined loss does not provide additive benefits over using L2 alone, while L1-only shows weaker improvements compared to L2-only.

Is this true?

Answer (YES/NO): NO